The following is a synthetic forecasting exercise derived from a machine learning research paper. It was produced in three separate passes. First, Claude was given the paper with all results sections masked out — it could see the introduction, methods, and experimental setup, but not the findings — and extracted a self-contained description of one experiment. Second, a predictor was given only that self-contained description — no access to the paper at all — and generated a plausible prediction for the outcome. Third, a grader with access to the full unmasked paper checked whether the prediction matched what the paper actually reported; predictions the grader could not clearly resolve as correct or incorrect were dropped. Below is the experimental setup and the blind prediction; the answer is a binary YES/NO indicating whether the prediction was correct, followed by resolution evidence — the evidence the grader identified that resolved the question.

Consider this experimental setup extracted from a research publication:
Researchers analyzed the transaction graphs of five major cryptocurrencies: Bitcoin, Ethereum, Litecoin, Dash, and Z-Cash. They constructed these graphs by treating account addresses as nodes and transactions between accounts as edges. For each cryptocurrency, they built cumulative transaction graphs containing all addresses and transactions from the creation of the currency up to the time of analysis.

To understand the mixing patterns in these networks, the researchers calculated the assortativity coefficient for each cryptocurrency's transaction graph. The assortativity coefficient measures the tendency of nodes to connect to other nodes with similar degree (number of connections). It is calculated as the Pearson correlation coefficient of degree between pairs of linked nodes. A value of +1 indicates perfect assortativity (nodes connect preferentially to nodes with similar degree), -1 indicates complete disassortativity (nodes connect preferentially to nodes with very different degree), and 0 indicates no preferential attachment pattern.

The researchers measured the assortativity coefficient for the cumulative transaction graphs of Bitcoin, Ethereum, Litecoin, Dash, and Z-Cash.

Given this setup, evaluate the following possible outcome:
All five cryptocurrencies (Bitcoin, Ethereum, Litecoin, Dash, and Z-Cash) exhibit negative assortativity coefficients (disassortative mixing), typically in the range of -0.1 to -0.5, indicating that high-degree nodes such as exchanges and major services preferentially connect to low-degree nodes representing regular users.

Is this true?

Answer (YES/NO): NO